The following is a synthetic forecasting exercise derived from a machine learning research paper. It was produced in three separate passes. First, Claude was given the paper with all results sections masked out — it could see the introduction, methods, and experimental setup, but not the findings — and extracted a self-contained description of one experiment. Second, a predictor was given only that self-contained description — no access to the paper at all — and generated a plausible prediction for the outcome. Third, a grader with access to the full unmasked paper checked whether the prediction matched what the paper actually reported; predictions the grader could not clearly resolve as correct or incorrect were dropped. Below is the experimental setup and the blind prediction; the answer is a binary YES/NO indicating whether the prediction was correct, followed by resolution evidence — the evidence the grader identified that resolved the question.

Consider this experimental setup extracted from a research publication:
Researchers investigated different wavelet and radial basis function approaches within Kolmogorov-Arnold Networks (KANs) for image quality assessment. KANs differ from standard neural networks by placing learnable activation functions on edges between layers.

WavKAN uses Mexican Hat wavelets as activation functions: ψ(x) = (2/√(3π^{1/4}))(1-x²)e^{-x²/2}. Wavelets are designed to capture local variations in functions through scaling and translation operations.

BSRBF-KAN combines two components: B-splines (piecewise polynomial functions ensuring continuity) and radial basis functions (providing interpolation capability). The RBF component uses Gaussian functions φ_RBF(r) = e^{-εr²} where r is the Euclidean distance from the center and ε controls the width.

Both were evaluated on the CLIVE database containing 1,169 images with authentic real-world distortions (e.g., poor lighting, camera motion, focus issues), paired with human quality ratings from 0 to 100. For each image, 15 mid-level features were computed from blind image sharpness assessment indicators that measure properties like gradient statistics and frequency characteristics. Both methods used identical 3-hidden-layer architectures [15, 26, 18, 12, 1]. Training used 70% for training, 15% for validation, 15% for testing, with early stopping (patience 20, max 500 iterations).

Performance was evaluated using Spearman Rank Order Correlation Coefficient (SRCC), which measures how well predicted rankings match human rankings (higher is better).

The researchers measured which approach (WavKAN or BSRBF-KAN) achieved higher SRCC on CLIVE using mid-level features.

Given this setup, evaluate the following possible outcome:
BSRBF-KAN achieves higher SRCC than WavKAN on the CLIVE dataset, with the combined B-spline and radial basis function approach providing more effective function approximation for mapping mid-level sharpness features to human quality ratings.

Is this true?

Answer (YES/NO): NO